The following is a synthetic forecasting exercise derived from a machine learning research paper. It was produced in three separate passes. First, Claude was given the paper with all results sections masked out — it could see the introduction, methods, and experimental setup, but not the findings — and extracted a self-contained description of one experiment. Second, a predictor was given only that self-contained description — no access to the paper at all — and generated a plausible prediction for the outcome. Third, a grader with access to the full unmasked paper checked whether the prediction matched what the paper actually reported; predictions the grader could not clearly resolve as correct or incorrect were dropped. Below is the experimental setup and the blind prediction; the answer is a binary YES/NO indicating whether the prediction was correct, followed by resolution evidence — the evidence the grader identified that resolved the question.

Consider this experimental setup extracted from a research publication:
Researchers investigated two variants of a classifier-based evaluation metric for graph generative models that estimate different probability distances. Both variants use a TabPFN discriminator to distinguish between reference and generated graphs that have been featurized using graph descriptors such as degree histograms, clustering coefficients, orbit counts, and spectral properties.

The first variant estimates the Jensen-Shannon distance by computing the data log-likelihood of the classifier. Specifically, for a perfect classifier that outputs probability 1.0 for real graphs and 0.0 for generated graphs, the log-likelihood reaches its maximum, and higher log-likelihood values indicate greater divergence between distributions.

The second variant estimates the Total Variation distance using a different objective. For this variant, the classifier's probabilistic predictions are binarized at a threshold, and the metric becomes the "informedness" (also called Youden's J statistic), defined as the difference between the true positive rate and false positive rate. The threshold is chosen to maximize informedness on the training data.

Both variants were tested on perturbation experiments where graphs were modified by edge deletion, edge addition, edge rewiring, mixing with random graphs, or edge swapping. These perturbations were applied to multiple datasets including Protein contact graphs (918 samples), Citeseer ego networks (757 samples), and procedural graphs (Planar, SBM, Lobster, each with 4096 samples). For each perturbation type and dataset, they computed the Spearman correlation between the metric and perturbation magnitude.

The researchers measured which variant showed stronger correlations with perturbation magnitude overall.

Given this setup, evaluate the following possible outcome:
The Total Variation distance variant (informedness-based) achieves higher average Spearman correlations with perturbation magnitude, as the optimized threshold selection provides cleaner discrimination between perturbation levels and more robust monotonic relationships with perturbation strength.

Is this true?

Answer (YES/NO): NO